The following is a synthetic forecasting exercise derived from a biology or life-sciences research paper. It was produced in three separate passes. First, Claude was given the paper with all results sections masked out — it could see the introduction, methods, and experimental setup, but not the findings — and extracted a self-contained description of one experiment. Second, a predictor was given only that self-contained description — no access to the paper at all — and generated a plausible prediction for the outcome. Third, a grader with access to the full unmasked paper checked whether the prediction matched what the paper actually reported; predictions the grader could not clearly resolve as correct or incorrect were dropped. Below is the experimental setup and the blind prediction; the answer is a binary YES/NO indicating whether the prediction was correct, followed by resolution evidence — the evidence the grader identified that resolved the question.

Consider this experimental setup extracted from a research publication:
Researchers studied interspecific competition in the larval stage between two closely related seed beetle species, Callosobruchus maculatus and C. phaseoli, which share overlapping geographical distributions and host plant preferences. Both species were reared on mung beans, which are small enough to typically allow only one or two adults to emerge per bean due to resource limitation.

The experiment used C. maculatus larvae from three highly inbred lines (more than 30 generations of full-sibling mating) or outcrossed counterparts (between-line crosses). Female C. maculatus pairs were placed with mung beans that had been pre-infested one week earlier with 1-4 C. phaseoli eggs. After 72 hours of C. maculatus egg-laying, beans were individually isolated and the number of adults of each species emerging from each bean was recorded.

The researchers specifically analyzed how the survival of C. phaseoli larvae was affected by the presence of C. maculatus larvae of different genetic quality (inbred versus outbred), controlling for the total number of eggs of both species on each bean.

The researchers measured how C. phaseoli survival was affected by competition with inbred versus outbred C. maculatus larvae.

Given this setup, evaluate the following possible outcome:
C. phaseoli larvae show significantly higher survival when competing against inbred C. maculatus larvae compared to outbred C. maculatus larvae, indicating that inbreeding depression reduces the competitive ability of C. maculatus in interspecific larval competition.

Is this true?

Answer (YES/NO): YES